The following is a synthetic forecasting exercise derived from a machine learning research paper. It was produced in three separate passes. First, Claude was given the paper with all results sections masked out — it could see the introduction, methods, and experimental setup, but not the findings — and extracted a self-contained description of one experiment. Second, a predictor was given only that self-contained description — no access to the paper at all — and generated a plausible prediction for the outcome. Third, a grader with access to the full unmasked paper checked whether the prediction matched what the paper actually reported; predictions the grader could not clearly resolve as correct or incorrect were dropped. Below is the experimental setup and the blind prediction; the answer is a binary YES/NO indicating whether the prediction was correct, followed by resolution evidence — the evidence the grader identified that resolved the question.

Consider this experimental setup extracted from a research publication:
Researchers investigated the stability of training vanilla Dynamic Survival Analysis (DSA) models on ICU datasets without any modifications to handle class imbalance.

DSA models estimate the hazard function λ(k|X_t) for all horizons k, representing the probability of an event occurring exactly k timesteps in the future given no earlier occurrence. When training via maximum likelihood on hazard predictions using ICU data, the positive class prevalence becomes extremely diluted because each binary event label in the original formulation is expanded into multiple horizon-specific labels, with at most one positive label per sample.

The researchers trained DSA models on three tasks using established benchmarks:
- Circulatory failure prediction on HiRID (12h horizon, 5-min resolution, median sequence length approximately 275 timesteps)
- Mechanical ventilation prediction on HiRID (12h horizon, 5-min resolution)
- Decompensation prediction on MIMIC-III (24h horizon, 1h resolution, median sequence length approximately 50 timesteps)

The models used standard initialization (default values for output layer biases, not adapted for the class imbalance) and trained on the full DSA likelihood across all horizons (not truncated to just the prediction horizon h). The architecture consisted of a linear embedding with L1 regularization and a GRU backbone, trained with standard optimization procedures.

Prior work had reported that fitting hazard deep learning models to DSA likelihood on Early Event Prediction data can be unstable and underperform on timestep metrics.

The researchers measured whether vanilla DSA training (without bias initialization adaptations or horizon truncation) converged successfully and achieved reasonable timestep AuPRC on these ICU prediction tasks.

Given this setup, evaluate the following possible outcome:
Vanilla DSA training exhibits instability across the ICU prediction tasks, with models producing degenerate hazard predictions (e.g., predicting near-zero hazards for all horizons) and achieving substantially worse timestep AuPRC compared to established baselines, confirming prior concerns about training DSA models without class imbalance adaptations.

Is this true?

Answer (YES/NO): YES